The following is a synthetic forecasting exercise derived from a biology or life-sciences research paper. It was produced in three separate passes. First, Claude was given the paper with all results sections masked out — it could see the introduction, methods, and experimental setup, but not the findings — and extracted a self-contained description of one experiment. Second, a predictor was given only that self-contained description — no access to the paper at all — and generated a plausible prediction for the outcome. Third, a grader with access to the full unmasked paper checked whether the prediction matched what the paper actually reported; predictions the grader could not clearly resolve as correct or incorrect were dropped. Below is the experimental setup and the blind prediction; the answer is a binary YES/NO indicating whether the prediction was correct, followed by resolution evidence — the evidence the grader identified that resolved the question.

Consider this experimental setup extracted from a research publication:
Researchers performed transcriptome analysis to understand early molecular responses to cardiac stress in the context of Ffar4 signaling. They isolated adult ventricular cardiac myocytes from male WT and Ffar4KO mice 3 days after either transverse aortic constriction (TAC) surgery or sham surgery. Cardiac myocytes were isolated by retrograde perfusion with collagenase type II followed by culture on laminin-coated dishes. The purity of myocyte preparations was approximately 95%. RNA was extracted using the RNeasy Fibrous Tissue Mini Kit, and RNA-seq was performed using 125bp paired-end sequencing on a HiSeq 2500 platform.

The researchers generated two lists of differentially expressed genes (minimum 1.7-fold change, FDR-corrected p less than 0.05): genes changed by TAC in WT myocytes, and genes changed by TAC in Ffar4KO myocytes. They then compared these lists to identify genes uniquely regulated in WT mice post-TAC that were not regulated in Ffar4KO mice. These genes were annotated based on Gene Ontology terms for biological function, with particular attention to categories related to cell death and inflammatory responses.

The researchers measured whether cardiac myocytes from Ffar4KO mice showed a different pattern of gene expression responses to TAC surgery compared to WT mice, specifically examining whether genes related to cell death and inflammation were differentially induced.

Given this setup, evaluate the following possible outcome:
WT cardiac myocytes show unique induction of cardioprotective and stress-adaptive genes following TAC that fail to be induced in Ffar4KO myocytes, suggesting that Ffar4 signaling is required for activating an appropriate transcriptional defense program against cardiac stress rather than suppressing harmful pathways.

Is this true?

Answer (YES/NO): YES